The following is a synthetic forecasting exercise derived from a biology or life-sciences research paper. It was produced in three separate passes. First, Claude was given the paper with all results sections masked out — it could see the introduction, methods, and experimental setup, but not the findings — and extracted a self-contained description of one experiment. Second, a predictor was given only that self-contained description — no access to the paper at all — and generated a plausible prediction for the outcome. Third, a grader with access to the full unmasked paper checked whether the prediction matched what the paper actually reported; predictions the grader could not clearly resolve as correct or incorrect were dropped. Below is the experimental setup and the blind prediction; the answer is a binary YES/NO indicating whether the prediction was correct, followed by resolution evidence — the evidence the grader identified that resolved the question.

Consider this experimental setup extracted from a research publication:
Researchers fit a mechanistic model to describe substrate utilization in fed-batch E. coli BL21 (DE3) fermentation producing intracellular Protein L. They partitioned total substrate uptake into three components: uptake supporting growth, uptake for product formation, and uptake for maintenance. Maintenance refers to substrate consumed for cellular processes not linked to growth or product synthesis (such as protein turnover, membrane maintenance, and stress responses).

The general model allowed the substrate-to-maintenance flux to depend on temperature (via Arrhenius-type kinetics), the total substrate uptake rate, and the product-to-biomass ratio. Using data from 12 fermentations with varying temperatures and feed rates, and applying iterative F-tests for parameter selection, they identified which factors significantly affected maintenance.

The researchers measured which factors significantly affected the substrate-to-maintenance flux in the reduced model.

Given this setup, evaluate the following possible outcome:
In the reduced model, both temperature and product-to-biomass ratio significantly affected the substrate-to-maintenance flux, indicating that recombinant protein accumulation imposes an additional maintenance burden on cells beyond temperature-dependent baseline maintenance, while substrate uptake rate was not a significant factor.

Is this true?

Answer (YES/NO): NO